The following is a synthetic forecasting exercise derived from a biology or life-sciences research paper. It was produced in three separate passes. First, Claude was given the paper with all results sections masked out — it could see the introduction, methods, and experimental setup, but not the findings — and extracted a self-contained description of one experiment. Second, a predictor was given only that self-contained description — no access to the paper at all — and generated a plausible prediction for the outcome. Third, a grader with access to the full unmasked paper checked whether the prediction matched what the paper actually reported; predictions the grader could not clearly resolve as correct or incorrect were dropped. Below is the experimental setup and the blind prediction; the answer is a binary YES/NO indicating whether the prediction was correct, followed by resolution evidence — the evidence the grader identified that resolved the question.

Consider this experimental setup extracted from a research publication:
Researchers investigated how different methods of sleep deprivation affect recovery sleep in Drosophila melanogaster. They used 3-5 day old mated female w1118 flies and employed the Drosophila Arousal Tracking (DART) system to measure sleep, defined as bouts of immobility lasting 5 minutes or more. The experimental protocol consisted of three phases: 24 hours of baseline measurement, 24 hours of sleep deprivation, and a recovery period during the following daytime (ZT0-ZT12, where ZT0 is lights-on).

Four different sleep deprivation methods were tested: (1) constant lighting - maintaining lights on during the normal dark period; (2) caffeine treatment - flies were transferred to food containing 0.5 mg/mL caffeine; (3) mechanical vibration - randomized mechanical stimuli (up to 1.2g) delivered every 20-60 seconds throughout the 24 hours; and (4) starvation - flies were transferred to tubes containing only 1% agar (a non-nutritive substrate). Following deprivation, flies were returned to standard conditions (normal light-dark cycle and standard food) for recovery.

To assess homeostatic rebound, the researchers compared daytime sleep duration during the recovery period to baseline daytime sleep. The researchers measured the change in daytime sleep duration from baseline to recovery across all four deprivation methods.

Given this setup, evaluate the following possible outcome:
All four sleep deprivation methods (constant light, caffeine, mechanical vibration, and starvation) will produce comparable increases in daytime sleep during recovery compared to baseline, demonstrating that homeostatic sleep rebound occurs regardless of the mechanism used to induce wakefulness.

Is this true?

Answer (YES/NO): NO